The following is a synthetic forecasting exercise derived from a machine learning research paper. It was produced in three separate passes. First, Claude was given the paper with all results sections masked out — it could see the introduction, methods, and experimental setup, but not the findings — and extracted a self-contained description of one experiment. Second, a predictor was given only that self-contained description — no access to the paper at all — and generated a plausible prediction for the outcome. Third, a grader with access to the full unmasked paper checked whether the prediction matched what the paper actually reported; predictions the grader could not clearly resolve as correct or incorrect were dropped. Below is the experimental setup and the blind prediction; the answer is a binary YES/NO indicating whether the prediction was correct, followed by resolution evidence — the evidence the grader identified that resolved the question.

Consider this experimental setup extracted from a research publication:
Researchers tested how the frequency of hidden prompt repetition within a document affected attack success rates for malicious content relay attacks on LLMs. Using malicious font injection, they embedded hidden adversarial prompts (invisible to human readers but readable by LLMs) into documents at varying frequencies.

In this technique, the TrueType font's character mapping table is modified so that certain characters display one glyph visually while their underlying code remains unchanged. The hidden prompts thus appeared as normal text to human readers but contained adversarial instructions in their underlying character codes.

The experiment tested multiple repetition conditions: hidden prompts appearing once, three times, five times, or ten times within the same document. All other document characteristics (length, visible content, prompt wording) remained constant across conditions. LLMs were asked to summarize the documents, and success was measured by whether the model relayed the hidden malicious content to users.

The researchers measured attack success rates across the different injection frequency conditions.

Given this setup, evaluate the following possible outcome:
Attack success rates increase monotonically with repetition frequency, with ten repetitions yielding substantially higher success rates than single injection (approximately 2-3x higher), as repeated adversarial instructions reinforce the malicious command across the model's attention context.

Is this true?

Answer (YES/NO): NO